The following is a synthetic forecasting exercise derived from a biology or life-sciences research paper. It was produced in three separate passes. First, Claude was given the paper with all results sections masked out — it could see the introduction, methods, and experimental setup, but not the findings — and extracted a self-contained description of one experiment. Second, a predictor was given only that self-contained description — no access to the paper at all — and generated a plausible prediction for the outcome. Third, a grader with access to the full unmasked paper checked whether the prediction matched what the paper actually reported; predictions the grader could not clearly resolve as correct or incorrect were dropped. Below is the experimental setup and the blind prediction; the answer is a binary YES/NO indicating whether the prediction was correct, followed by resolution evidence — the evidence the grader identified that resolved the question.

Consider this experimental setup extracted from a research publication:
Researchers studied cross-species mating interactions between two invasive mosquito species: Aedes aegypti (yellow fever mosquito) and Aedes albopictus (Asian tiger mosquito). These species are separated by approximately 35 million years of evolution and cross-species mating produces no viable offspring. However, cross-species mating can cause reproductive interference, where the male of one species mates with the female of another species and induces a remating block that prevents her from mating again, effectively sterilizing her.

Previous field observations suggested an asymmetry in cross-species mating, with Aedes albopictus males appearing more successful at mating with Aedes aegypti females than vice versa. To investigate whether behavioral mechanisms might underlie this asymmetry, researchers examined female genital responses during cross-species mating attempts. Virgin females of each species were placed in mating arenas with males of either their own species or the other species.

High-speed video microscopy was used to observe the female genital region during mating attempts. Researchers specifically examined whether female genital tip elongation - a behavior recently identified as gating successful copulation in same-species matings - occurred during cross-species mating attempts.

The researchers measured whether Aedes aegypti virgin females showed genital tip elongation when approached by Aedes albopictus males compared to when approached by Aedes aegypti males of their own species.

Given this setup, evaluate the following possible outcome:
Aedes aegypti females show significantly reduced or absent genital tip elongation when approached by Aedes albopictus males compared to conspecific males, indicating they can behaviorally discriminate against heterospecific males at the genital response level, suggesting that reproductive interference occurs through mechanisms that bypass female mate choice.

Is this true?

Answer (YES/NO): YES